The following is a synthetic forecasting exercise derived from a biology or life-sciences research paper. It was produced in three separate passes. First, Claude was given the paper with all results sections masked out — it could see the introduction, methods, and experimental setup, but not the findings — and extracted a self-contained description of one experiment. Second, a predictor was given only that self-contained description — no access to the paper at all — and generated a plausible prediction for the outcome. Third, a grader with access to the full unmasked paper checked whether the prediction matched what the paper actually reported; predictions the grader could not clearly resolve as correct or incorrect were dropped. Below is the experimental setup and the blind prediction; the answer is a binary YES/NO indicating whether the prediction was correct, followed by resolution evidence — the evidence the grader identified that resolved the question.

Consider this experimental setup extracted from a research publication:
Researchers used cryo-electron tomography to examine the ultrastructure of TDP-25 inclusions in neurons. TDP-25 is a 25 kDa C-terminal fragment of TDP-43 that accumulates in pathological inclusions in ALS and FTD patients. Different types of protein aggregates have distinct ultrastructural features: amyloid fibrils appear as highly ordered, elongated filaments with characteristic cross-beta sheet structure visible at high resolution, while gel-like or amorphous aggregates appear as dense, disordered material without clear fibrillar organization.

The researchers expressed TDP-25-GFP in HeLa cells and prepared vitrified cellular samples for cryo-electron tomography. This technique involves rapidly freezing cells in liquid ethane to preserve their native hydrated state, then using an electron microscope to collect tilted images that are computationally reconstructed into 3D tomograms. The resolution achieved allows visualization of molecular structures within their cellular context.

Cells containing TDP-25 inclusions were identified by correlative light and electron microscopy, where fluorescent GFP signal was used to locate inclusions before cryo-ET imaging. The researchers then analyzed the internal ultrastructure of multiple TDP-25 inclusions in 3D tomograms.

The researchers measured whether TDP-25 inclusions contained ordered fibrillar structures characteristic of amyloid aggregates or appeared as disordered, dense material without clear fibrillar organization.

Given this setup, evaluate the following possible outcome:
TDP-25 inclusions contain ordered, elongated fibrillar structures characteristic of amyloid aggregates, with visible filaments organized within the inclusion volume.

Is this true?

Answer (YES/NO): NO